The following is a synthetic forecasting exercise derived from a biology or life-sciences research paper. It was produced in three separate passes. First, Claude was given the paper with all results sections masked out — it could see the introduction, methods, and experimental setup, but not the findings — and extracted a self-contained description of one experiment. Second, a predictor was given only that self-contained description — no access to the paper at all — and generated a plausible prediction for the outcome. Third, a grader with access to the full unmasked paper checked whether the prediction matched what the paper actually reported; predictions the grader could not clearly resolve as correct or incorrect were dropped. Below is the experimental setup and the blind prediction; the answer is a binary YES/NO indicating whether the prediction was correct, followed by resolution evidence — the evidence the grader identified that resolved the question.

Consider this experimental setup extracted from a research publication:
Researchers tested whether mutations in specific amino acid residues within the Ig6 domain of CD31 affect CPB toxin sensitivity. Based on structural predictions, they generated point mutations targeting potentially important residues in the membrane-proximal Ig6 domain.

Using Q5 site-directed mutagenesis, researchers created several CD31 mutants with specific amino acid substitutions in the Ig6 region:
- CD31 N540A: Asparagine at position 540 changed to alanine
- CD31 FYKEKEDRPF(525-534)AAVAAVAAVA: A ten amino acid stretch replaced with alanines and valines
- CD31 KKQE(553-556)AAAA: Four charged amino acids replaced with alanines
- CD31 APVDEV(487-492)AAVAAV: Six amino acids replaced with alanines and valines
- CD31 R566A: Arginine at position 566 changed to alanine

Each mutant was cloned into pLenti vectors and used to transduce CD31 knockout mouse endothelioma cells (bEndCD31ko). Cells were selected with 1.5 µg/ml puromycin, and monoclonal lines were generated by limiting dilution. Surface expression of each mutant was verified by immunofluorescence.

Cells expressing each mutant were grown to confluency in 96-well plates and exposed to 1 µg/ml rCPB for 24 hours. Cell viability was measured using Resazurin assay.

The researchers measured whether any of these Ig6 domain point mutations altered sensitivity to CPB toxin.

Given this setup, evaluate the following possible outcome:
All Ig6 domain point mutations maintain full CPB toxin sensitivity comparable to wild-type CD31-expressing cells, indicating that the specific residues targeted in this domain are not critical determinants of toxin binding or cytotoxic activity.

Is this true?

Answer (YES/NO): NO